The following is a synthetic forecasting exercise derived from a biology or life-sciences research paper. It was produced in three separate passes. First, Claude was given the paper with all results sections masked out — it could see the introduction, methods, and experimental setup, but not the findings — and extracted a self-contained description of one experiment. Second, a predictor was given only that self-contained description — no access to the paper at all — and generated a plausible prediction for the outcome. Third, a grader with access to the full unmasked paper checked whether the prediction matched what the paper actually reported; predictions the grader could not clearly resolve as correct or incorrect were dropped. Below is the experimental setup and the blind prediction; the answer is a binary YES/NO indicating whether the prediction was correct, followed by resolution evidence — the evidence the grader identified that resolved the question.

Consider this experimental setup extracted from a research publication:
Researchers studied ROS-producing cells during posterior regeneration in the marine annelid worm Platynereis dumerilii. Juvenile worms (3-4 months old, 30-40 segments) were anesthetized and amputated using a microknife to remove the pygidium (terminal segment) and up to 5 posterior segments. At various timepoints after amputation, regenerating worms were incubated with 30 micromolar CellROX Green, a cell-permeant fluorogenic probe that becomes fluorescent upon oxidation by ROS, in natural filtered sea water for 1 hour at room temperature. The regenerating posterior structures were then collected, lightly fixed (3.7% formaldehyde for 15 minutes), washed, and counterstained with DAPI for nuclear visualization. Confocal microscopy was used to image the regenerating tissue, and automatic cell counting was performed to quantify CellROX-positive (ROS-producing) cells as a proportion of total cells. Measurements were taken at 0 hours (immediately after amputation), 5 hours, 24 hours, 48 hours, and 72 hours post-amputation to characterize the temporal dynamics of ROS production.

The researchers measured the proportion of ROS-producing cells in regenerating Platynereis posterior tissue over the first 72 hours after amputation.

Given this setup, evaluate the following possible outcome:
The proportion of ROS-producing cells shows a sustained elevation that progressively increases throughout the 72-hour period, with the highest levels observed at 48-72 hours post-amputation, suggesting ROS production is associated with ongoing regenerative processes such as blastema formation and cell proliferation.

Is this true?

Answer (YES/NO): NO